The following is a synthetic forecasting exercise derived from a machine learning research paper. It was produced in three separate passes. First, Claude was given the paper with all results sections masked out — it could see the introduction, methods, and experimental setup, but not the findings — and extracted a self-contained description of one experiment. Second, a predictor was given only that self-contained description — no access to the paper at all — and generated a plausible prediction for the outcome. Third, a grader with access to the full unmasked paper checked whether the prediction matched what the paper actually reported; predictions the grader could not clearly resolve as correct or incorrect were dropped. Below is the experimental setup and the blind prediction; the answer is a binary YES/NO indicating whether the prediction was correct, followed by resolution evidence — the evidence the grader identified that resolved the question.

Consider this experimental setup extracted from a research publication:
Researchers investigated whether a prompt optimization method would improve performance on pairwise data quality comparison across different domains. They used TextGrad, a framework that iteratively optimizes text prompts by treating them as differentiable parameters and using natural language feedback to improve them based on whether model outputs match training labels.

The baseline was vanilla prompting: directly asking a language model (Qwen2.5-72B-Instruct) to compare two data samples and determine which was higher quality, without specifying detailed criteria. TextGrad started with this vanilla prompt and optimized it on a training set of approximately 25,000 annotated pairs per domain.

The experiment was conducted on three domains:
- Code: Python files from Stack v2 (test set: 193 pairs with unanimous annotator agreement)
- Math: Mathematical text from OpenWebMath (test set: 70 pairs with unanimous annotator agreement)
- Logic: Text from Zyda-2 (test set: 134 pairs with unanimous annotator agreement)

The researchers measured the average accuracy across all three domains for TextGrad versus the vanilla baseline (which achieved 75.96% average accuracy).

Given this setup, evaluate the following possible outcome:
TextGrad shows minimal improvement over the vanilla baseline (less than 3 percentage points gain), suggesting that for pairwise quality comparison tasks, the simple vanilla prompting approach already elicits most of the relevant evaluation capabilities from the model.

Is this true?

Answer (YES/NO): NO